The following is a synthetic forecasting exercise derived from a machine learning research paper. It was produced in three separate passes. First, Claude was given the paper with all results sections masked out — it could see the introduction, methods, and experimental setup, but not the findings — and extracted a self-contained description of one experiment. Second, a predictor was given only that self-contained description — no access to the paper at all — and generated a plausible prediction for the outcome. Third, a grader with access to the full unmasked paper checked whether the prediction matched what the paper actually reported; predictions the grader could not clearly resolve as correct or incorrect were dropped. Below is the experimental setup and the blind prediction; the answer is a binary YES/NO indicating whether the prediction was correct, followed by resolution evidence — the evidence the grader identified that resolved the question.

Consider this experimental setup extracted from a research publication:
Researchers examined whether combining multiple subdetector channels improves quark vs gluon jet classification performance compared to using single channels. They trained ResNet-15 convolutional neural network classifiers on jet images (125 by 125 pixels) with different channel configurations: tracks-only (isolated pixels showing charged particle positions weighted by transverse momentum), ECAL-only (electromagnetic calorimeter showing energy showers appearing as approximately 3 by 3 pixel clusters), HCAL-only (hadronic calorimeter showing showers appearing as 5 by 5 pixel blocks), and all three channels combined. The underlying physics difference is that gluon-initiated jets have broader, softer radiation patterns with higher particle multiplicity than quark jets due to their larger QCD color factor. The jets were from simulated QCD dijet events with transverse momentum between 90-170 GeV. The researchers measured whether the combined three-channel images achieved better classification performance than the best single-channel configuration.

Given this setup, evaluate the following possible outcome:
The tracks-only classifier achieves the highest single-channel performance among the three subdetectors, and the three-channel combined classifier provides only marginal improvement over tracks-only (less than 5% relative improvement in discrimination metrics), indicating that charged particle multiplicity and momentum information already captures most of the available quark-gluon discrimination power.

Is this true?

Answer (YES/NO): NO